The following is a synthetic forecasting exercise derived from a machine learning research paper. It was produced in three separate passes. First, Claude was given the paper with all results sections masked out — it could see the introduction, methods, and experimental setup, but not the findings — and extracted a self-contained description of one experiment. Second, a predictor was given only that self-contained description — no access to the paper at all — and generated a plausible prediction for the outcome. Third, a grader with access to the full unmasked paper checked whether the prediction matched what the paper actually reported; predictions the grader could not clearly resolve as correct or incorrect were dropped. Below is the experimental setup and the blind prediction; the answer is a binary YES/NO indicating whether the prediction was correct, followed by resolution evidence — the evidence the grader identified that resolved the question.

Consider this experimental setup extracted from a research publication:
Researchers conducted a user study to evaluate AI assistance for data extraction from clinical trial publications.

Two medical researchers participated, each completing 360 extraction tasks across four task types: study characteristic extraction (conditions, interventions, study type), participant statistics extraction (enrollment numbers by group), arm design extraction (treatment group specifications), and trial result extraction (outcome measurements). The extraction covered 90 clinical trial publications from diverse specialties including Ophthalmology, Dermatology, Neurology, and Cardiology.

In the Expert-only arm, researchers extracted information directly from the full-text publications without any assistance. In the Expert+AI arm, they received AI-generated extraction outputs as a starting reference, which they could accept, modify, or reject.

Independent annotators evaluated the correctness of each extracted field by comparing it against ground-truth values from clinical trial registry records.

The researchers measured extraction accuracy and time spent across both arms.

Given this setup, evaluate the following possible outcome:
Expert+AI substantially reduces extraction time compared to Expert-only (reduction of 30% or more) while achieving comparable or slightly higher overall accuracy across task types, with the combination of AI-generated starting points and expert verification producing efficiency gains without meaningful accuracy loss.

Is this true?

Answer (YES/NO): NO